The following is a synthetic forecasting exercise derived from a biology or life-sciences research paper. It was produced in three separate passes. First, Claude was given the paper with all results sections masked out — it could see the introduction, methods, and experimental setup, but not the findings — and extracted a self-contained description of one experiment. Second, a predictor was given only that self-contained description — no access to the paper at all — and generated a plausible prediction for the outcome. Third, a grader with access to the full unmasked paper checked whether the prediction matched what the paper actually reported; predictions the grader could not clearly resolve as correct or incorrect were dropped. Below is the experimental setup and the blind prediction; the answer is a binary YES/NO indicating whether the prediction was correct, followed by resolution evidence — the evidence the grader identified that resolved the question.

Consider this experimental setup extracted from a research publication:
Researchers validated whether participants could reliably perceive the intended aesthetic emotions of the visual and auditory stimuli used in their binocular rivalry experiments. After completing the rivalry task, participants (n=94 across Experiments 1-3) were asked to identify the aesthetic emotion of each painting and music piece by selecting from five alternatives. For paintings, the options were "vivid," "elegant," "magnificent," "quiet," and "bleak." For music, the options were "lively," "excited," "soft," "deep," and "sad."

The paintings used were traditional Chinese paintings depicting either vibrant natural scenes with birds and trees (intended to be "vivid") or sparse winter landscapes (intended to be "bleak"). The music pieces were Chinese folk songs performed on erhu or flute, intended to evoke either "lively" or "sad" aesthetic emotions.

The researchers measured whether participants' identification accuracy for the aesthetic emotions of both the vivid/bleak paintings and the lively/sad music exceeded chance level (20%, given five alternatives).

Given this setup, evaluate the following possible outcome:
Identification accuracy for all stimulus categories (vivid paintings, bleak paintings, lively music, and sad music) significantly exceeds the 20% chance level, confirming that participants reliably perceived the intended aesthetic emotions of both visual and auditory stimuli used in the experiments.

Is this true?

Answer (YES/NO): NO